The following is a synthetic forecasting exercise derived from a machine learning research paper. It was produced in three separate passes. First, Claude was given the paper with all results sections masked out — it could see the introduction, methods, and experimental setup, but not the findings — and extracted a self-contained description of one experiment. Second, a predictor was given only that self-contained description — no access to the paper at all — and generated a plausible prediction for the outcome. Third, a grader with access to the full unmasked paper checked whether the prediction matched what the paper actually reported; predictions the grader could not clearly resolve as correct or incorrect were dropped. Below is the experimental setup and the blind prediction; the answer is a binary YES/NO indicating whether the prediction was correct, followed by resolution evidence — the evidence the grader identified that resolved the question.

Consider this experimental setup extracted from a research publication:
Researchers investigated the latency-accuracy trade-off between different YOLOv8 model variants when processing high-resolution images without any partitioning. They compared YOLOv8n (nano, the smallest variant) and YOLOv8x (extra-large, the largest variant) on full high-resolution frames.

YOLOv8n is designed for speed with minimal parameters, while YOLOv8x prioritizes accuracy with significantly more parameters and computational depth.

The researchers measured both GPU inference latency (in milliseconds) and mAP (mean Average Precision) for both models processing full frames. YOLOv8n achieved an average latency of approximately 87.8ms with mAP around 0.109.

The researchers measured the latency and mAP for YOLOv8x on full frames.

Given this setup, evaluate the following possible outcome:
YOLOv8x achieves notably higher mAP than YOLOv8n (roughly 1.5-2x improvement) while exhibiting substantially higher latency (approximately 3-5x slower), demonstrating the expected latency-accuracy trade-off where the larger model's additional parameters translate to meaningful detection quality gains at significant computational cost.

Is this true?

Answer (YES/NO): NO